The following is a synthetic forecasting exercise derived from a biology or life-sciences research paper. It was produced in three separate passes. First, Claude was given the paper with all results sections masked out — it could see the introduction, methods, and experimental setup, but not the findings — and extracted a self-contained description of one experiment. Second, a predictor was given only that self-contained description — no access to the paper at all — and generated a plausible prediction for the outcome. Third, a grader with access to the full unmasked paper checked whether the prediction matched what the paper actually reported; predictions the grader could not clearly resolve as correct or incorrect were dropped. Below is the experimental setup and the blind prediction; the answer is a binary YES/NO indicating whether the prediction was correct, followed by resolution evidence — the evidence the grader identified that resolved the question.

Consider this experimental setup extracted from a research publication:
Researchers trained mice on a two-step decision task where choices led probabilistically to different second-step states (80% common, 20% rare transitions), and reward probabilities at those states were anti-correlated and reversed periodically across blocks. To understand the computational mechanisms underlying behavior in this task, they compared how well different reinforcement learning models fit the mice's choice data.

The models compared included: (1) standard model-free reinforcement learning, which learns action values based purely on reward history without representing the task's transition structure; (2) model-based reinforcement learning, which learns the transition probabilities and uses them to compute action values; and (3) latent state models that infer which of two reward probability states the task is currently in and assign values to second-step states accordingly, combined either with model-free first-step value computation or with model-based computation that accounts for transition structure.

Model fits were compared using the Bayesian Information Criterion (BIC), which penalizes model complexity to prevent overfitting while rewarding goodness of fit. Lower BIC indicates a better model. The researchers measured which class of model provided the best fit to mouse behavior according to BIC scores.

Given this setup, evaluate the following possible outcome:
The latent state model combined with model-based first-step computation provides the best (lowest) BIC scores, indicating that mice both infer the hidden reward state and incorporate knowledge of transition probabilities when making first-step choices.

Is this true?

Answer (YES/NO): YES